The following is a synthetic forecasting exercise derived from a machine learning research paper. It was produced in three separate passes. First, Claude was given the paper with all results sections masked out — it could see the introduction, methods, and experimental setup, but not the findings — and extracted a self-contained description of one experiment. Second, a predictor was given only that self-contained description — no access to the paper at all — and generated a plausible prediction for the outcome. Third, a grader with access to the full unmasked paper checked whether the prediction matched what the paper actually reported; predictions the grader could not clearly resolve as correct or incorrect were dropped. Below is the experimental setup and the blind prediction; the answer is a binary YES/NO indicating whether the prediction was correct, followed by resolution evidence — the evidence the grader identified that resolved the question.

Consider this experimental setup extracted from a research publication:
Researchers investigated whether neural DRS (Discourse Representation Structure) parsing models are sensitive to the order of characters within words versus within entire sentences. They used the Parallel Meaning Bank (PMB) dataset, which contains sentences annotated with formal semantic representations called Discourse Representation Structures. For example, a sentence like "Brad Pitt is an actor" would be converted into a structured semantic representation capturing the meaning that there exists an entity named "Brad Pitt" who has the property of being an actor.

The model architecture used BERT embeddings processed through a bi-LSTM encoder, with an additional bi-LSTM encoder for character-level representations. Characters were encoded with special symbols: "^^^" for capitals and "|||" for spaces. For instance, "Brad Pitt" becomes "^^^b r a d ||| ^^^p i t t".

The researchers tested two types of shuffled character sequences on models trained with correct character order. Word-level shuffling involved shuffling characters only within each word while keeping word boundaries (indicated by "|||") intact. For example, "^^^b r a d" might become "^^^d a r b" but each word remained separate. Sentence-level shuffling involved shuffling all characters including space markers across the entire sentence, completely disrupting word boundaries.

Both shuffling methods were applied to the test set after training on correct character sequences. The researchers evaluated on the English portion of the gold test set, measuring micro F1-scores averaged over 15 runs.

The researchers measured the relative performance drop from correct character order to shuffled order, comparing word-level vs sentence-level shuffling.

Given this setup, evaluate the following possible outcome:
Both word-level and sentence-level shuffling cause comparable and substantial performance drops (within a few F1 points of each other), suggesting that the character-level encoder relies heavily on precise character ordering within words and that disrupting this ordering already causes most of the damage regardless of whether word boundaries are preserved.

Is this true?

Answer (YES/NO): NO